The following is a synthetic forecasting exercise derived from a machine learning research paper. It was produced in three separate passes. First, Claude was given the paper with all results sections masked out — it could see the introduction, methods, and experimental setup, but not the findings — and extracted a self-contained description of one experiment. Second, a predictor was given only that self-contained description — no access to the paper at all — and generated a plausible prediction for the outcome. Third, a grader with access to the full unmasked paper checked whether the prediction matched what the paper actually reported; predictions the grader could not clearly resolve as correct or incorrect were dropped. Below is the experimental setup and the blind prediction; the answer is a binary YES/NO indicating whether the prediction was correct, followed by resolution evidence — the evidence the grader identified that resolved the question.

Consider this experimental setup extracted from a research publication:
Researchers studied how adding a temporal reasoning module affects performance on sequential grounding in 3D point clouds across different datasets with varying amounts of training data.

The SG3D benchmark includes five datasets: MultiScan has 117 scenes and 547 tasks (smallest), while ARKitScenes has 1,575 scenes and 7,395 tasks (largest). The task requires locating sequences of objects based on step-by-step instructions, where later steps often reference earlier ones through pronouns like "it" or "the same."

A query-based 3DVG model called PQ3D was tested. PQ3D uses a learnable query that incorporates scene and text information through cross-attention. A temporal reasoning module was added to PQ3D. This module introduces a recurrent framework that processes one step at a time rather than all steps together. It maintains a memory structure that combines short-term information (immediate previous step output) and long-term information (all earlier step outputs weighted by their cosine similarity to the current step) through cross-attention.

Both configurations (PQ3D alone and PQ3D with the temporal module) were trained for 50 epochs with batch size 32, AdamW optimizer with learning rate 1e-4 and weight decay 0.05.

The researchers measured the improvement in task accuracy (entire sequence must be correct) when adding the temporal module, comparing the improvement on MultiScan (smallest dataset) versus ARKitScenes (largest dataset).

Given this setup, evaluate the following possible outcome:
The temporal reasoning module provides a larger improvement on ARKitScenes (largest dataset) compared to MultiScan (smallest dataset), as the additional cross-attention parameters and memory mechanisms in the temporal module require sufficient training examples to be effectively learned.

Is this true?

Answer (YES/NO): YES